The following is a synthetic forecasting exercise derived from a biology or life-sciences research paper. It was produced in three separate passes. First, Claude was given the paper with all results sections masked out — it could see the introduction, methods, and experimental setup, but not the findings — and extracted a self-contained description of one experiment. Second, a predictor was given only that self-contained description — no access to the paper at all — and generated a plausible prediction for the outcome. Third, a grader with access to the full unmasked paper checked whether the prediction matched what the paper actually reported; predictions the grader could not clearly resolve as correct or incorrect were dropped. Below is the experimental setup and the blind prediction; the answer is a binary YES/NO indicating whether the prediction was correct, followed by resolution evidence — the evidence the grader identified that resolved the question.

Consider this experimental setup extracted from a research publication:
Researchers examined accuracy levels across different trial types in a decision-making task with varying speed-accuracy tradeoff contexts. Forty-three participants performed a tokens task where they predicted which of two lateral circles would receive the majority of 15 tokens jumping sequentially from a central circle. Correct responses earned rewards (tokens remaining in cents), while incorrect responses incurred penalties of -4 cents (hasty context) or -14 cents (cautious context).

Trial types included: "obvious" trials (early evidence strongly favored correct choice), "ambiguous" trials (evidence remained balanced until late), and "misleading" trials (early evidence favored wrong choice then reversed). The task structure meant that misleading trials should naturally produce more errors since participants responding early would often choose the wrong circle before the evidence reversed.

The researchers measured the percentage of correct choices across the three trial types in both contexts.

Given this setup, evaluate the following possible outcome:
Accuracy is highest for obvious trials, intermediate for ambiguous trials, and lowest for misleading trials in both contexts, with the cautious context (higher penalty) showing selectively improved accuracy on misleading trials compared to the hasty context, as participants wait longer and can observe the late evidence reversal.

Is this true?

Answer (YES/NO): NO